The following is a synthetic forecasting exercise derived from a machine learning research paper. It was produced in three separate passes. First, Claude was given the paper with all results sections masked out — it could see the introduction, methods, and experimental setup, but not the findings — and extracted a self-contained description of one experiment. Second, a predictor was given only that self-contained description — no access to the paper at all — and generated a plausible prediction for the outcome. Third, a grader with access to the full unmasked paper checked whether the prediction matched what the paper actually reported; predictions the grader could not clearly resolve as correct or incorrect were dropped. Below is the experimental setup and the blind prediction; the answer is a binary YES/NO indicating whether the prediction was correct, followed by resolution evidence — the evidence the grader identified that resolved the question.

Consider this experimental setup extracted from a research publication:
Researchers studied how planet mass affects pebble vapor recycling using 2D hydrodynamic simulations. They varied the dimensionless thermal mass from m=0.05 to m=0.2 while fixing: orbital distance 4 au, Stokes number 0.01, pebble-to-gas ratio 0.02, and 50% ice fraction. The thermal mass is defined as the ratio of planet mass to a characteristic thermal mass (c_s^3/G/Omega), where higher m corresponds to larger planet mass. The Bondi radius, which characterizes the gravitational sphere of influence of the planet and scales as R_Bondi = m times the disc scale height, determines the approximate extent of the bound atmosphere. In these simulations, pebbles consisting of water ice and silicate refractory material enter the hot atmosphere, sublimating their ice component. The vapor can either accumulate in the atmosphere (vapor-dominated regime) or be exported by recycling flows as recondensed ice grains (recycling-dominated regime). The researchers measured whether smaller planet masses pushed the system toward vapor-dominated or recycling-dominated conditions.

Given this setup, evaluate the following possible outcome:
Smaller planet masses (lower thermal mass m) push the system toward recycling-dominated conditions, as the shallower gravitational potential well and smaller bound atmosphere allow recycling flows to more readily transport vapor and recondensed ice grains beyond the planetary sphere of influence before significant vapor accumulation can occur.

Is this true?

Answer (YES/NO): NO